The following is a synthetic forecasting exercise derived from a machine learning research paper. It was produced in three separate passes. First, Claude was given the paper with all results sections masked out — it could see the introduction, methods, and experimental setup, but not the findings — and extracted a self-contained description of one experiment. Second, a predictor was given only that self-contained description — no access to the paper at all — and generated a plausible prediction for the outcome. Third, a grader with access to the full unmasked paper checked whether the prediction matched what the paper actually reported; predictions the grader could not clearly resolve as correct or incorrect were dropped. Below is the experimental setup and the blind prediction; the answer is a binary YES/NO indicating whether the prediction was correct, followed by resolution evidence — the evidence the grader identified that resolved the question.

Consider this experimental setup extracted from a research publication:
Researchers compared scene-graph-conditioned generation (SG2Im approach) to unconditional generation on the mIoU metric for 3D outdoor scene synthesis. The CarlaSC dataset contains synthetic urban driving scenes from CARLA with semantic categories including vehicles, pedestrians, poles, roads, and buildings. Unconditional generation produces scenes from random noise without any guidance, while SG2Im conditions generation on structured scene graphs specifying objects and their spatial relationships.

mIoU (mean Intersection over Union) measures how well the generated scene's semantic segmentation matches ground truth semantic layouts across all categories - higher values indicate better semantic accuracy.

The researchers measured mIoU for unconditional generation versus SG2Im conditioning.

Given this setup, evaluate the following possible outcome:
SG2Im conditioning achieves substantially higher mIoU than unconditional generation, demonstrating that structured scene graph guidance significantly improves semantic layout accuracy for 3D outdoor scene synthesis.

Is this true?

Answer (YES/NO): NO